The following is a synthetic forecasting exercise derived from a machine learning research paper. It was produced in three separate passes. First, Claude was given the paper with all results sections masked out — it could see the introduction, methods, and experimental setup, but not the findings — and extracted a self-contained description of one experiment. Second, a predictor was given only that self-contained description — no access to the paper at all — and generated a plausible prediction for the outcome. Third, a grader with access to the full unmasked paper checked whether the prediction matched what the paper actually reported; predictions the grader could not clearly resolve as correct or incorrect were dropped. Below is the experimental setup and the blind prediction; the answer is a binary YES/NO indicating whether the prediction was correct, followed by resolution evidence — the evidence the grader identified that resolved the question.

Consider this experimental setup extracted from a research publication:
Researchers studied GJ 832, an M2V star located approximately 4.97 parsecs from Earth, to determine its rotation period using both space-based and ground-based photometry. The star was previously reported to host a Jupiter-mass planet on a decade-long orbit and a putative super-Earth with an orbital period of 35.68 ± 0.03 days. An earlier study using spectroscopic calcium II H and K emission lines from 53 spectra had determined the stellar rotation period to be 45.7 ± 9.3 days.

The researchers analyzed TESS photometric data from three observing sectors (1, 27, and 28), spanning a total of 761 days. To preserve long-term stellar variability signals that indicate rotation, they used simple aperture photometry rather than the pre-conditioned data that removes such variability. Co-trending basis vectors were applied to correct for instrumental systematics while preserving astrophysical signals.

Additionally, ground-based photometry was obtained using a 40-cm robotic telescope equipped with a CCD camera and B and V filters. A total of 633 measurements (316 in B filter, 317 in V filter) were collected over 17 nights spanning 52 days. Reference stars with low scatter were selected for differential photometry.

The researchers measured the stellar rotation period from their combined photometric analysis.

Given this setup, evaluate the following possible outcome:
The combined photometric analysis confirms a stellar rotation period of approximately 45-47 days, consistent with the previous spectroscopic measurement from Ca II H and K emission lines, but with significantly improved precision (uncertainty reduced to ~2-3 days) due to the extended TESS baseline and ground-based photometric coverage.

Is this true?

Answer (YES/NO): NO